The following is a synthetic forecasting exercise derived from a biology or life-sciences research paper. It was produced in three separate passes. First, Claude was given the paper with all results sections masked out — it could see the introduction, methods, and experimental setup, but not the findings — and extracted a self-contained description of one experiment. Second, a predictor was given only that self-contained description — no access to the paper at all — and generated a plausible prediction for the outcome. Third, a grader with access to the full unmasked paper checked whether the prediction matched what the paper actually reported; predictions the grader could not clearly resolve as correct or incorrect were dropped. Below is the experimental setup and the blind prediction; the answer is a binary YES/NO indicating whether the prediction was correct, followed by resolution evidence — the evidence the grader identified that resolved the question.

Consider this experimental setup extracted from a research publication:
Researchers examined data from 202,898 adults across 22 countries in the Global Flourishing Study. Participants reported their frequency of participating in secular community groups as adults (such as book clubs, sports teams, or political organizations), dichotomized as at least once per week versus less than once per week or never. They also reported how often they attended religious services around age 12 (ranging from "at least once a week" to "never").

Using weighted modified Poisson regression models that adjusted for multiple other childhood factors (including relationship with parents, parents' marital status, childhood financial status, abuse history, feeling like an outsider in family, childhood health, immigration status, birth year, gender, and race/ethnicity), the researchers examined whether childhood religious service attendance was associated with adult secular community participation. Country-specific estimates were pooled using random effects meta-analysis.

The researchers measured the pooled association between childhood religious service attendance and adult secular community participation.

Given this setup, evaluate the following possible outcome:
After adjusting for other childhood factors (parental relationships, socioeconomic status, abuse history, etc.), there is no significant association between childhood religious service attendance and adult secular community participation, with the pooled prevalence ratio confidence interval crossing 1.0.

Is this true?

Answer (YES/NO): NO